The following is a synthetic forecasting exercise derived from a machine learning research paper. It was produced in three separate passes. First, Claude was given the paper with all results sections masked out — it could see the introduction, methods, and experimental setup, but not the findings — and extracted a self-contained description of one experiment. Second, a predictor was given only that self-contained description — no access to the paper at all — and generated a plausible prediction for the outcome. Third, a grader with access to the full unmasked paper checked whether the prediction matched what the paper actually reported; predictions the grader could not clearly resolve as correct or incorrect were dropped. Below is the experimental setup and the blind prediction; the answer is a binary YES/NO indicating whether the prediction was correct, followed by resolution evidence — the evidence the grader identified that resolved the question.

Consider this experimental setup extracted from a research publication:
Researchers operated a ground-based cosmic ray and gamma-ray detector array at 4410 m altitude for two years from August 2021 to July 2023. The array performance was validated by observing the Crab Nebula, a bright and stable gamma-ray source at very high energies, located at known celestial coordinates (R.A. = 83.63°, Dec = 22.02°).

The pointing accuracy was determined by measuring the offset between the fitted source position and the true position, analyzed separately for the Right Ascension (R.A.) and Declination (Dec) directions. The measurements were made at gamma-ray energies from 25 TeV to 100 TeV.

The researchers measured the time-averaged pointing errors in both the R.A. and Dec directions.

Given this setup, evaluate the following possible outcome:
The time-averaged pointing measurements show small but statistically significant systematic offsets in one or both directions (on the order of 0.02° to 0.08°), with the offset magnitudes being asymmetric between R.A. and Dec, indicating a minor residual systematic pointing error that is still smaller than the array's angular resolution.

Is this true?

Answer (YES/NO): NO